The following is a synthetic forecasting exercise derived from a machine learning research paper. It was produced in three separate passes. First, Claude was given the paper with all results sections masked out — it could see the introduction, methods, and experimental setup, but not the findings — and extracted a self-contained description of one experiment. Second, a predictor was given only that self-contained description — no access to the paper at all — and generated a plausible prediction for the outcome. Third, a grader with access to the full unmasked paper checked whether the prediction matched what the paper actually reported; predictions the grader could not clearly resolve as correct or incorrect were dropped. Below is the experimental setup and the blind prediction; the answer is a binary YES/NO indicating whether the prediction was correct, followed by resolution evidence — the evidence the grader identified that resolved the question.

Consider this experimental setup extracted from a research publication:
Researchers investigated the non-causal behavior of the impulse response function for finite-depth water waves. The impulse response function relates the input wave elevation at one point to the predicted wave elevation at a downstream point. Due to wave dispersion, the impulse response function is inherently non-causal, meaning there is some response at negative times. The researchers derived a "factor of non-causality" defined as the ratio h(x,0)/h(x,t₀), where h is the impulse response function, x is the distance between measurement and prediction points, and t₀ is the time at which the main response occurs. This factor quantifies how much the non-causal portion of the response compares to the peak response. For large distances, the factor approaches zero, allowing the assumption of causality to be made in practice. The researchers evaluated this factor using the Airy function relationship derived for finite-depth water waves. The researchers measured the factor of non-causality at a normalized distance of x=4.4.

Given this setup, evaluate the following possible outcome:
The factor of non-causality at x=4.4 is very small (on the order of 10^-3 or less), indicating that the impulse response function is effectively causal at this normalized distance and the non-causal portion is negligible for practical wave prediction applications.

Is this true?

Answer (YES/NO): NO